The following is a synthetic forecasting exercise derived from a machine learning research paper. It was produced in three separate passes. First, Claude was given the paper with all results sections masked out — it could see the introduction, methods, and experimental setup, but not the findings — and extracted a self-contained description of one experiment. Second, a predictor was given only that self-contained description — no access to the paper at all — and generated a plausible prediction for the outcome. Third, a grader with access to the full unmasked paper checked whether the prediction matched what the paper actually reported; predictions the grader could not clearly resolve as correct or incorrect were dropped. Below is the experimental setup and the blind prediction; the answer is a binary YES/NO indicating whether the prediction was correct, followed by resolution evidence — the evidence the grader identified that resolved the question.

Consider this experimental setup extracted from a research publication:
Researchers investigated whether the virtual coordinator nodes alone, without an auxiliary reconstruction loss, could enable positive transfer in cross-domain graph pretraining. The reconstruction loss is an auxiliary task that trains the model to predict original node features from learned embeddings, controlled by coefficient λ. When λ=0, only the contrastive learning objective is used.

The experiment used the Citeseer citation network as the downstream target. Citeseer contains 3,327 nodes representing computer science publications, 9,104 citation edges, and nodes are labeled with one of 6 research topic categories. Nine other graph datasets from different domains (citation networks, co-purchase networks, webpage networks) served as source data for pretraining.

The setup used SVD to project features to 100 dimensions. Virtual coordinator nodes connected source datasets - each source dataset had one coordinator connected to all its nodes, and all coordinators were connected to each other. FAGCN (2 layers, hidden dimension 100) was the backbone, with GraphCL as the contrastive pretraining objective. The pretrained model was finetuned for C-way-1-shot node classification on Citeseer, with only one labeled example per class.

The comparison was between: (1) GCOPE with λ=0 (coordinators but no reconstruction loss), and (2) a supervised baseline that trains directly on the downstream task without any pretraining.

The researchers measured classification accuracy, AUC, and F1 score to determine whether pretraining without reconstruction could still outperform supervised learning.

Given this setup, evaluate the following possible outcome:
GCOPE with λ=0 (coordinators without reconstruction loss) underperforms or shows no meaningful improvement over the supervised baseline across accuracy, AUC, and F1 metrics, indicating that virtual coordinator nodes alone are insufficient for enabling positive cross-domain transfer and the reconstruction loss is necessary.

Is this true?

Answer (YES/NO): NO